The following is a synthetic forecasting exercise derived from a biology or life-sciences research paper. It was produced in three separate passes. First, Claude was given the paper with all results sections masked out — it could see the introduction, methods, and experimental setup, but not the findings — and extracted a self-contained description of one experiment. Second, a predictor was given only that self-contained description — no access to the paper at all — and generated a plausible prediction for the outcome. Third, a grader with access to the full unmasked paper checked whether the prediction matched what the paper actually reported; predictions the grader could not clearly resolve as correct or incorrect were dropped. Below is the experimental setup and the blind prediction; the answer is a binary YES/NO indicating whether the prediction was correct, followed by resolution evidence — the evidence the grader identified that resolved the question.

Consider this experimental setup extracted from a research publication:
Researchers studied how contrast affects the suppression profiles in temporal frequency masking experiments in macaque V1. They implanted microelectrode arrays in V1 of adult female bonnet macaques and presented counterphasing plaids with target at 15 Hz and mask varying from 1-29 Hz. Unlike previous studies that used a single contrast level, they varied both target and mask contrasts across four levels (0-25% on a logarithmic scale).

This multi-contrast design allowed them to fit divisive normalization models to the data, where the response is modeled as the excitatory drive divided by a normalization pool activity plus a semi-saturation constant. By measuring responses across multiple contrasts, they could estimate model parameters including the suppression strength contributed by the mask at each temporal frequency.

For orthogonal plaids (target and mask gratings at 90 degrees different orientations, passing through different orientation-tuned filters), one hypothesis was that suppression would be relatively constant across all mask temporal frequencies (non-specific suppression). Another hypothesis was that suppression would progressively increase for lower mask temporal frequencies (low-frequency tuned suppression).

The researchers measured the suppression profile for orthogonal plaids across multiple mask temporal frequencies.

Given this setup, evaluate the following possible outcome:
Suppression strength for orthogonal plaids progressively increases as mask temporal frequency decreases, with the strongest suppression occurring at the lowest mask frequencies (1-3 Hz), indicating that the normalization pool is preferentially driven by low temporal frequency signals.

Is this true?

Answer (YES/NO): YES